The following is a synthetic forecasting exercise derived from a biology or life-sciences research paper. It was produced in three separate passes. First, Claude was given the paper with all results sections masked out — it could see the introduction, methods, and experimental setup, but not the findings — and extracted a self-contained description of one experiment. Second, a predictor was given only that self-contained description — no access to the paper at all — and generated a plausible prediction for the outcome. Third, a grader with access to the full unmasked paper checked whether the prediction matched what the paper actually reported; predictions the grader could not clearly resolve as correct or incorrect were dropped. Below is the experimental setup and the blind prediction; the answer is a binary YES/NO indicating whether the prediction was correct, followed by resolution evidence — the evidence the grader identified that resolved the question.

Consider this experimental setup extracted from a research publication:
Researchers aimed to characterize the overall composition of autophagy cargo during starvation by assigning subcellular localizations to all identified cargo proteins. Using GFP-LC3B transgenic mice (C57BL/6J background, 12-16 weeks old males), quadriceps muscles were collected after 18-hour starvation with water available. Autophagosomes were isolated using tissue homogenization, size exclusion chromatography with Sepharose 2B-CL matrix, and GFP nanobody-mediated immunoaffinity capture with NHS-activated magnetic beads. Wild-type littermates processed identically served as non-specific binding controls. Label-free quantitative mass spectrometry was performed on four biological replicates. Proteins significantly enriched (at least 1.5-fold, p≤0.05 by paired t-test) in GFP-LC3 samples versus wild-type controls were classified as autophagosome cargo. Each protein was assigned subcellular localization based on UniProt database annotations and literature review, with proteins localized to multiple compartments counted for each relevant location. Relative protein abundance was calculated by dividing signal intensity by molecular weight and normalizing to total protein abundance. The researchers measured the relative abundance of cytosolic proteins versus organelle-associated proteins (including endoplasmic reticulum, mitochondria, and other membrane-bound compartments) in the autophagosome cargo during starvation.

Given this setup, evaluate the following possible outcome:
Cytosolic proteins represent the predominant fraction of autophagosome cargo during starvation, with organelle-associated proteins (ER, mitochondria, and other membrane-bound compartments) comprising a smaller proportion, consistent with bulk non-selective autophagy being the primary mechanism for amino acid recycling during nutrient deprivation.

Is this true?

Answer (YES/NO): NO